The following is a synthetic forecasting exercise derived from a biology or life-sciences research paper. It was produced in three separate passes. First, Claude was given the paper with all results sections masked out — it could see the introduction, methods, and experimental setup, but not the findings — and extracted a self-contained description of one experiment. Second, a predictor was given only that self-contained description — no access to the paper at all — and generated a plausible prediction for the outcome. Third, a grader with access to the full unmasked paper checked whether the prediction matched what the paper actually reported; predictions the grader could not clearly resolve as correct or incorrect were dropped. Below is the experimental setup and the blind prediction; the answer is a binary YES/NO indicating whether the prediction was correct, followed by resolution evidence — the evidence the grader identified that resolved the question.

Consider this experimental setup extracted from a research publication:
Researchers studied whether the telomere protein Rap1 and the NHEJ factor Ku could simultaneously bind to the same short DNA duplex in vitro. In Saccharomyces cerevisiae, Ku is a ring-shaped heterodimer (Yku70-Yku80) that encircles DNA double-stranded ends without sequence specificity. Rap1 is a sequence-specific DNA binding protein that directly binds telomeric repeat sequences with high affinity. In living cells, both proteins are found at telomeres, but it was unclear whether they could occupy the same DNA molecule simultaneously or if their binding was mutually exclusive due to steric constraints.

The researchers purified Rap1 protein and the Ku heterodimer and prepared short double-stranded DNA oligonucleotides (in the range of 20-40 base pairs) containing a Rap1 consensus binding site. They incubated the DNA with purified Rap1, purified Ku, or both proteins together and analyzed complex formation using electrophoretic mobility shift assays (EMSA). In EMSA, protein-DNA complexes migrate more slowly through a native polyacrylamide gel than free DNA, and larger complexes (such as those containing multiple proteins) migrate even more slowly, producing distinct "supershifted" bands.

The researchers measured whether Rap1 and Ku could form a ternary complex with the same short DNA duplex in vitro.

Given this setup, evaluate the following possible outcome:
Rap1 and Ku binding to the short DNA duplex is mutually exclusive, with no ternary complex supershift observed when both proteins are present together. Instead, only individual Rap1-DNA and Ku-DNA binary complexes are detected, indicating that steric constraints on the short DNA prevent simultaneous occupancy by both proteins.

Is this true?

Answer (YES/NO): NO